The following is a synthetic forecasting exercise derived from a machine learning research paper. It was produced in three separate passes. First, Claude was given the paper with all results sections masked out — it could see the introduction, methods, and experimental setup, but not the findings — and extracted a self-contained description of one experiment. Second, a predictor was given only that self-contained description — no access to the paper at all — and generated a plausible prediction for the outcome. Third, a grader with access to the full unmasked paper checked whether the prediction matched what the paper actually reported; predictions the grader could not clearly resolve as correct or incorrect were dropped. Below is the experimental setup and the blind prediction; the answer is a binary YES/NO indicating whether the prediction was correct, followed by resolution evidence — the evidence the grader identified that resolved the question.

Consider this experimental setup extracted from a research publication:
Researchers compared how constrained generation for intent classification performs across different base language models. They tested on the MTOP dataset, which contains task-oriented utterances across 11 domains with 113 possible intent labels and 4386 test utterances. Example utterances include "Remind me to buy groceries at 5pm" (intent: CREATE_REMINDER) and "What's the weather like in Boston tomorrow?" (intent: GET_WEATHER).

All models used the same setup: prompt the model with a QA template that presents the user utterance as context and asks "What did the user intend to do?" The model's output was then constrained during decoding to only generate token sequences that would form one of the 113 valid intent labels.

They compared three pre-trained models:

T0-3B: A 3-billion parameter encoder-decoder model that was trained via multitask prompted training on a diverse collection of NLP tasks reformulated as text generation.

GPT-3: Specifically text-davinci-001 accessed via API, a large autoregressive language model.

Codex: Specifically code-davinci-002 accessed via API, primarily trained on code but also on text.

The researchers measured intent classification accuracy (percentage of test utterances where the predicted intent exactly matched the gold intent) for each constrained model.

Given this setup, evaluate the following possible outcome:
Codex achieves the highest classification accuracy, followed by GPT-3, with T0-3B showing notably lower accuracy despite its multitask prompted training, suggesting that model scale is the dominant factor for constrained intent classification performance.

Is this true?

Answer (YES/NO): YES